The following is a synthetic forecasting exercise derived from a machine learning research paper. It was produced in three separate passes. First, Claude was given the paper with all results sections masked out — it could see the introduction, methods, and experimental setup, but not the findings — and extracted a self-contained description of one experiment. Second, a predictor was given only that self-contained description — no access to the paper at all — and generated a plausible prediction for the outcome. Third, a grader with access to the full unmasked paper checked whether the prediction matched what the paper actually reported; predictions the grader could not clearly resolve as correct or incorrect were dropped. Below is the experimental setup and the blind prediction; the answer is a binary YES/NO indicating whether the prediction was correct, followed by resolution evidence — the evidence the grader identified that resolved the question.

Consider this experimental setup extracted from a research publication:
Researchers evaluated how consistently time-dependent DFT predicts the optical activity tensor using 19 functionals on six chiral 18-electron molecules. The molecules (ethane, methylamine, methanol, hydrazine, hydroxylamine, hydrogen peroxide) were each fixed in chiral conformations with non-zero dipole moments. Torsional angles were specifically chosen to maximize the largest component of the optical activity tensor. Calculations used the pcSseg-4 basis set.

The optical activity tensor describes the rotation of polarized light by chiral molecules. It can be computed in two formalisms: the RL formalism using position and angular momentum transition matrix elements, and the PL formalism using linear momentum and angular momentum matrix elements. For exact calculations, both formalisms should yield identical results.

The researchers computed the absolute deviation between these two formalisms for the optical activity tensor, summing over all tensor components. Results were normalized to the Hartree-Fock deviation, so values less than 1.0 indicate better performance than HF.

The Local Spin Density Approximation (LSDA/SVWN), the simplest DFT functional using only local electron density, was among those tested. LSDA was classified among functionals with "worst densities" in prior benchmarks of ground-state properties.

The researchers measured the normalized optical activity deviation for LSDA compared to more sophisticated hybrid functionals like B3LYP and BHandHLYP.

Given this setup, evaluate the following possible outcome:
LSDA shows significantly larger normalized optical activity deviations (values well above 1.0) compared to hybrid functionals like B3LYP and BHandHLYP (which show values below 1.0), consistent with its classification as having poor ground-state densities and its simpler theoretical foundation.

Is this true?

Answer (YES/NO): NO